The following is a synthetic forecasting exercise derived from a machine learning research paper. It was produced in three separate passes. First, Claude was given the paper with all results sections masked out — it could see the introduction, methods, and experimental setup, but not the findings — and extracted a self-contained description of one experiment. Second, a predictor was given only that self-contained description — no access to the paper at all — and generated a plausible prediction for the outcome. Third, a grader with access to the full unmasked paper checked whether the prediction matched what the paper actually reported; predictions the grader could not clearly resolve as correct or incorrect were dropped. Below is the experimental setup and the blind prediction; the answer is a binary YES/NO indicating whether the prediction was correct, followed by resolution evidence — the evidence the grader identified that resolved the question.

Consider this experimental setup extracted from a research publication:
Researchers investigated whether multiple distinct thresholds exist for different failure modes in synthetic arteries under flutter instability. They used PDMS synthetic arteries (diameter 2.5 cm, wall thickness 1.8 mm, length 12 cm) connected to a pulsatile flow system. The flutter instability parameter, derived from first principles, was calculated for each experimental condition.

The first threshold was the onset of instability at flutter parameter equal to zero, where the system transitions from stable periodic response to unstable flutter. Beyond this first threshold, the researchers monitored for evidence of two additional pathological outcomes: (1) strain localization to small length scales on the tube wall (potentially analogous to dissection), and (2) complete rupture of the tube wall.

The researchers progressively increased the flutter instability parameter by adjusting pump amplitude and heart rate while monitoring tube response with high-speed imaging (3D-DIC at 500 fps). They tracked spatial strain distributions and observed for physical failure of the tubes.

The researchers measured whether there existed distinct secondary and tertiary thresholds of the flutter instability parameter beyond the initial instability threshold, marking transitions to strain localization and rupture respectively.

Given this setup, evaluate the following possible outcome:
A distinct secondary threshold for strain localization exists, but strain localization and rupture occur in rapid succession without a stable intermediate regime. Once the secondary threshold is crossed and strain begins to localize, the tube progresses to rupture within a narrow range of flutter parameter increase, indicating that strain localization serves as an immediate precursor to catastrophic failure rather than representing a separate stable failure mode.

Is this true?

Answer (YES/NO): NO